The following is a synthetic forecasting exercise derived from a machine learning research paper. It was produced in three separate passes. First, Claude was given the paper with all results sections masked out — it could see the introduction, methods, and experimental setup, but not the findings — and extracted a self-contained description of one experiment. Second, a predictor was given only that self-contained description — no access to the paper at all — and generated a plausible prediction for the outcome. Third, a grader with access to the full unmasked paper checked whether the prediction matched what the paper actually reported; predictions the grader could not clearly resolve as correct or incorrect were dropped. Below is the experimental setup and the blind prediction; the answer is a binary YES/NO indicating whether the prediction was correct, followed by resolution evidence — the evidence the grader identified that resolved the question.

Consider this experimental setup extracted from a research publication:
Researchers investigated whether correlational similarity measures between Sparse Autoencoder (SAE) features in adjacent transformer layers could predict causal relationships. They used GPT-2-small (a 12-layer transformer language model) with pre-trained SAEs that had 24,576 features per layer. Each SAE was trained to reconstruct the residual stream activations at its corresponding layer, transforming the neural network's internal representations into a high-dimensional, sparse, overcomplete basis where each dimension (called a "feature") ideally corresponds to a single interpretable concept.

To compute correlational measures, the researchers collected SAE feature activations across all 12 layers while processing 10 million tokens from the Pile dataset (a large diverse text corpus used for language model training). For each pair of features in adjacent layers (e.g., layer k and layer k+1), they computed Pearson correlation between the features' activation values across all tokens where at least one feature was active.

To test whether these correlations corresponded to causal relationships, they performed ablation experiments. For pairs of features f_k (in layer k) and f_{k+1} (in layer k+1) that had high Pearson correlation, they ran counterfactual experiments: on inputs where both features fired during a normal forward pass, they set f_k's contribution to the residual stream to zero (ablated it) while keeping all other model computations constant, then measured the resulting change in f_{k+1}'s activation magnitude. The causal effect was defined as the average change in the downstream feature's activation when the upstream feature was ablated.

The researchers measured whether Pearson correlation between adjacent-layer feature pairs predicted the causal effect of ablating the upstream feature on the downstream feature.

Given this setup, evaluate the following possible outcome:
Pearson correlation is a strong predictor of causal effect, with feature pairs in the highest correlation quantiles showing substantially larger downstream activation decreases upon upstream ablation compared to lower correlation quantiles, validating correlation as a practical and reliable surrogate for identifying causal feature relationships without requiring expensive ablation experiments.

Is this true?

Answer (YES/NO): NO